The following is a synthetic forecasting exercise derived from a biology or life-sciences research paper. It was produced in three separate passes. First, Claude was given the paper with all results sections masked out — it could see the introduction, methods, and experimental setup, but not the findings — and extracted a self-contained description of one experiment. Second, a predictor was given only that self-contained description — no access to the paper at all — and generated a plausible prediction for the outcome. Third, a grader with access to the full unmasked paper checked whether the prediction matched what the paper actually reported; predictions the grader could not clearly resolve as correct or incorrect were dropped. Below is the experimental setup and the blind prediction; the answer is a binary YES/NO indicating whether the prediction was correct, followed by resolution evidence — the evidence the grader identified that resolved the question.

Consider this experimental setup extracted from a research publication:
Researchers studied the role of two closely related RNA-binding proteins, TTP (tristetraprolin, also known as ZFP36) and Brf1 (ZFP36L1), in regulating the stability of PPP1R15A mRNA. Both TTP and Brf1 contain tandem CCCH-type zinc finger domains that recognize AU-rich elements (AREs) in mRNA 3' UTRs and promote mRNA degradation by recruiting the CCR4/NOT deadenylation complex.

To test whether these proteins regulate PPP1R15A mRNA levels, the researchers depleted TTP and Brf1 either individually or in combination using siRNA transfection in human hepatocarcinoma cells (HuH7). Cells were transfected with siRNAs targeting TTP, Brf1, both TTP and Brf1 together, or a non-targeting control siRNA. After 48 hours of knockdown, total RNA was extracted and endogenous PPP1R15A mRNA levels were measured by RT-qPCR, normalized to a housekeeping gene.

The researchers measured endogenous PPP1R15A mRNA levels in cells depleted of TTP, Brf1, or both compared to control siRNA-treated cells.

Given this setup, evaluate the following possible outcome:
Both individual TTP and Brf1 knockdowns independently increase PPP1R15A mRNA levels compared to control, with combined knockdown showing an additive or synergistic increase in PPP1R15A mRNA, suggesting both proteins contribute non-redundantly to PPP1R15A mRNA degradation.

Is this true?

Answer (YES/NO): NO